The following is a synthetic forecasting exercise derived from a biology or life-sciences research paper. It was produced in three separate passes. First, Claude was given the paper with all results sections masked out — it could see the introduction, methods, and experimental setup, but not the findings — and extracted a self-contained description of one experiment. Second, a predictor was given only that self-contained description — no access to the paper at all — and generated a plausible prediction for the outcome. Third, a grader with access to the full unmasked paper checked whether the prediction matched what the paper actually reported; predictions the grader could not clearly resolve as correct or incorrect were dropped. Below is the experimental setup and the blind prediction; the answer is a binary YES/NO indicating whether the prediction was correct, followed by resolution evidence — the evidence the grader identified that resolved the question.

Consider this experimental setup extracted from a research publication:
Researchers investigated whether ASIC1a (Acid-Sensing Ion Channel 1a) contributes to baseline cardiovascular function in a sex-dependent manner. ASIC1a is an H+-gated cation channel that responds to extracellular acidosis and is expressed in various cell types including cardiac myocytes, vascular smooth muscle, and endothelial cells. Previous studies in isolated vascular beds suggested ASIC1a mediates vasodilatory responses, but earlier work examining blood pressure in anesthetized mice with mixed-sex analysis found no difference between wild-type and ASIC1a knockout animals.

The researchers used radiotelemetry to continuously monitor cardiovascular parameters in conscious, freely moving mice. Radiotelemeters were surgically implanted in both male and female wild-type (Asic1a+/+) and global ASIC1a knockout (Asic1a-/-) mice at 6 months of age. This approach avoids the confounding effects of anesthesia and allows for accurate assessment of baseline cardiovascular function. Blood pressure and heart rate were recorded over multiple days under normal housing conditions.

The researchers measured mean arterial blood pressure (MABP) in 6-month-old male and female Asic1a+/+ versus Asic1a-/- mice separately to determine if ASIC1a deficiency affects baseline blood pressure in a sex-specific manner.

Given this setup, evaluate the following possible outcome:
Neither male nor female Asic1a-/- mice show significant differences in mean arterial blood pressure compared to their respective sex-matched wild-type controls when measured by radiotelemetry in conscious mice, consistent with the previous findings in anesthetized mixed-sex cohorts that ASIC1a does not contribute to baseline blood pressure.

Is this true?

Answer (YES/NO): YES